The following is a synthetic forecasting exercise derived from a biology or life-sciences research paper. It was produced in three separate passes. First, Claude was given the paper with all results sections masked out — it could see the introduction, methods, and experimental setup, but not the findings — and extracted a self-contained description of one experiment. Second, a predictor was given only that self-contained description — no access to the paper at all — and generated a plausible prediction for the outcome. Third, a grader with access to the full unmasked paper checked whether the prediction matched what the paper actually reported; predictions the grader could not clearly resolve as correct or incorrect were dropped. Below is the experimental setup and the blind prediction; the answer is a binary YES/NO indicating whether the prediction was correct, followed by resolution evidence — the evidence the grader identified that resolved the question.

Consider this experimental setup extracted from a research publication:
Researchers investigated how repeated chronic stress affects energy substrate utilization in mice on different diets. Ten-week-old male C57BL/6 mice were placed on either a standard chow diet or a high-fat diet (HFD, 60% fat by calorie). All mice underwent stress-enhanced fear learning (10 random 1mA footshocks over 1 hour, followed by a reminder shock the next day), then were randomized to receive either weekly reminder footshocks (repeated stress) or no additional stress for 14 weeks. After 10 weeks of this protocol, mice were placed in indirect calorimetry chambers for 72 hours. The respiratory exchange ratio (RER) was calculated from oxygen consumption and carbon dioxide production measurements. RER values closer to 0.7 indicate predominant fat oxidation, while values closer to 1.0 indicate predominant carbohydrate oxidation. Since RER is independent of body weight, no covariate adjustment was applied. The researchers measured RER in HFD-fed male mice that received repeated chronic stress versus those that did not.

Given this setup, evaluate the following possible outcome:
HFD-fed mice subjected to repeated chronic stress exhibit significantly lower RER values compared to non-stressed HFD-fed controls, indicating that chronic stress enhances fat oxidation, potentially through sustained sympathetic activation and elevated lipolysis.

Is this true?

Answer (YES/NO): NO